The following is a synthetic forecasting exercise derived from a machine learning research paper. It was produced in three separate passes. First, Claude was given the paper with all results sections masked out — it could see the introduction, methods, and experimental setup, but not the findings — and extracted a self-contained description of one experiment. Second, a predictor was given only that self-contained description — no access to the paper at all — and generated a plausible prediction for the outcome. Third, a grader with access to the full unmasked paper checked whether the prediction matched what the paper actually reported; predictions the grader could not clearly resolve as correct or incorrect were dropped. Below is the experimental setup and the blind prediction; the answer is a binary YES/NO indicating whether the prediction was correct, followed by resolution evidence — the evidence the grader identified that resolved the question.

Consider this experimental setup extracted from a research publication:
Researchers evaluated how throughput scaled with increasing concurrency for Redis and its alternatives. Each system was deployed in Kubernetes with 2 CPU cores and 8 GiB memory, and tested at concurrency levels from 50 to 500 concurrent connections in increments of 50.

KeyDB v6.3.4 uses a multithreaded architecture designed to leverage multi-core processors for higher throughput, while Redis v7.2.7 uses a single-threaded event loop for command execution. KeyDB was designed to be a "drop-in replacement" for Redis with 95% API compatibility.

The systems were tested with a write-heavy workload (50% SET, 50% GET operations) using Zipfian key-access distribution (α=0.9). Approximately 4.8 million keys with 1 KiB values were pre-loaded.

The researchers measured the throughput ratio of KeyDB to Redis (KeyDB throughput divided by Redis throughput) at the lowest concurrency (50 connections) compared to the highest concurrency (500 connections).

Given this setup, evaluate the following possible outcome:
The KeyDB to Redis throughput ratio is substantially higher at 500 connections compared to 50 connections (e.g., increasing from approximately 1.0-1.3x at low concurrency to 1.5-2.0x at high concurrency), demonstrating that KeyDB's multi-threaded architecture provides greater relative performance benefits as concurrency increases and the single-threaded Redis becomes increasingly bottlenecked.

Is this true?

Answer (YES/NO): NO